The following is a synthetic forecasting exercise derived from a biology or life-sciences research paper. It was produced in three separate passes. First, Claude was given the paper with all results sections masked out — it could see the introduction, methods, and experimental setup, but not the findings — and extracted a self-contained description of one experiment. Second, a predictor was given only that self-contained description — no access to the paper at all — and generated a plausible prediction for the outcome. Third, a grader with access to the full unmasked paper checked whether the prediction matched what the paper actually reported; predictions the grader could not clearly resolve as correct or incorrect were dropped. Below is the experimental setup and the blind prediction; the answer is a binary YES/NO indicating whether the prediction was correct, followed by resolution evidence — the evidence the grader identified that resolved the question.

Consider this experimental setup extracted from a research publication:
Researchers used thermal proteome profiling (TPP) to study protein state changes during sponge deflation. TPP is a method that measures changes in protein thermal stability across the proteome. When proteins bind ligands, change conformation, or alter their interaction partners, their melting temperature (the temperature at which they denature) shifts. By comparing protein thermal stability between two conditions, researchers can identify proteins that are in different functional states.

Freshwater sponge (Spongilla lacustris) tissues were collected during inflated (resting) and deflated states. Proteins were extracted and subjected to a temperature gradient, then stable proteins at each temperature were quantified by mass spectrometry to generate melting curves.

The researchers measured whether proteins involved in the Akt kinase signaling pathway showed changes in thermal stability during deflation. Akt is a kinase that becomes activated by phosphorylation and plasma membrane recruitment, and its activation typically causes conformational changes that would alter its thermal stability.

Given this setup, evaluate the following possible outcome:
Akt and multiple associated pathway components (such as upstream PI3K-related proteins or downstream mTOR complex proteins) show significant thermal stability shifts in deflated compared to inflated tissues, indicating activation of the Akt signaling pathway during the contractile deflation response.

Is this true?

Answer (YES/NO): NO